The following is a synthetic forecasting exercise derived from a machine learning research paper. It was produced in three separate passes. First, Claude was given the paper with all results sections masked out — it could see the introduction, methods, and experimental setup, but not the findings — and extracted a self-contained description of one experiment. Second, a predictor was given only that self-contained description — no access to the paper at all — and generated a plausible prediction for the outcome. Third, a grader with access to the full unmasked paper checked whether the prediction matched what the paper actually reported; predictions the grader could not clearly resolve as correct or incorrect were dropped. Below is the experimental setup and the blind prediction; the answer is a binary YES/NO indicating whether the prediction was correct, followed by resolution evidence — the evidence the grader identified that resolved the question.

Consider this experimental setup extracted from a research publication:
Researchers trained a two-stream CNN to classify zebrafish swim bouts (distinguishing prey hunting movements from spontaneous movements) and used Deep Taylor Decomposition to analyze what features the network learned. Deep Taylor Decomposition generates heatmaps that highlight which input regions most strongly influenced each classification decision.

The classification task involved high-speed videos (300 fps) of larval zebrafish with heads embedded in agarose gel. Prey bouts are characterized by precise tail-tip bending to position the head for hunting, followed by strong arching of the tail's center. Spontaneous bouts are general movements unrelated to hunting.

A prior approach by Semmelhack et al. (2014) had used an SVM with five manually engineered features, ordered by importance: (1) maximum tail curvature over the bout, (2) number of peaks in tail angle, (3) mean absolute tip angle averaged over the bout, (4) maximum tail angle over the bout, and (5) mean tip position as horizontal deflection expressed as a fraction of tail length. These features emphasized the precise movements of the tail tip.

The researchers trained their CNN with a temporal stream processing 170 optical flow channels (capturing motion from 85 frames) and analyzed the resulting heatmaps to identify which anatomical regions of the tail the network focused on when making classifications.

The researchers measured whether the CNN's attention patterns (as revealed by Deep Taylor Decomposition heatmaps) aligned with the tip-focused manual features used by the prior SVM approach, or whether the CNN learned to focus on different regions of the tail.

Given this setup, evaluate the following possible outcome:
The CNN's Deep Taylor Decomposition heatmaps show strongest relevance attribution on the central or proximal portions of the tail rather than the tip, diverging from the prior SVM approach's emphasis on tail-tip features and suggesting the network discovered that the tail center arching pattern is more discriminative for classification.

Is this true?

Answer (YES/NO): NO